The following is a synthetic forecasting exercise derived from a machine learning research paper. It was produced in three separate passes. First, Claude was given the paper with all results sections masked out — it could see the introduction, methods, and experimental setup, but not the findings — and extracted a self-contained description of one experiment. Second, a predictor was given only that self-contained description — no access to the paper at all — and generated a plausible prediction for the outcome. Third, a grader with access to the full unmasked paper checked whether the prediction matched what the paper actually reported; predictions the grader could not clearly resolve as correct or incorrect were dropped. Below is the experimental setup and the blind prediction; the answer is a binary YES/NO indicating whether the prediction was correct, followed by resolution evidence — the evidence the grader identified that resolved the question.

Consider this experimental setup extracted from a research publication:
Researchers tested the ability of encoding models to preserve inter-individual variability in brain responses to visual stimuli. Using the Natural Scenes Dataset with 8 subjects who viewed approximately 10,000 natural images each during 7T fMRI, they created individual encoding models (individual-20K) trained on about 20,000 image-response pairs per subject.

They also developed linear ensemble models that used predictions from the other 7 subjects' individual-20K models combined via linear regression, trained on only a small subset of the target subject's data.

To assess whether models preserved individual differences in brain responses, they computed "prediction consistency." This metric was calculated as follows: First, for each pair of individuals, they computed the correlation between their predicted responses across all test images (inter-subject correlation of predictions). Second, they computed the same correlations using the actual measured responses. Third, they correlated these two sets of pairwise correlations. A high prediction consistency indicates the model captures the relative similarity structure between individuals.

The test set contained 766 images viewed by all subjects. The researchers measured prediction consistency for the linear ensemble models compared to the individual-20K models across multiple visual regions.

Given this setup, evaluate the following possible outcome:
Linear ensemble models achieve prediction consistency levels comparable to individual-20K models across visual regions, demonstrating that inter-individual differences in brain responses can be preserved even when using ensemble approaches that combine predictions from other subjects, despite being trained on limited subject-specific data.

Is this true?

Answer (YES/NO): NO